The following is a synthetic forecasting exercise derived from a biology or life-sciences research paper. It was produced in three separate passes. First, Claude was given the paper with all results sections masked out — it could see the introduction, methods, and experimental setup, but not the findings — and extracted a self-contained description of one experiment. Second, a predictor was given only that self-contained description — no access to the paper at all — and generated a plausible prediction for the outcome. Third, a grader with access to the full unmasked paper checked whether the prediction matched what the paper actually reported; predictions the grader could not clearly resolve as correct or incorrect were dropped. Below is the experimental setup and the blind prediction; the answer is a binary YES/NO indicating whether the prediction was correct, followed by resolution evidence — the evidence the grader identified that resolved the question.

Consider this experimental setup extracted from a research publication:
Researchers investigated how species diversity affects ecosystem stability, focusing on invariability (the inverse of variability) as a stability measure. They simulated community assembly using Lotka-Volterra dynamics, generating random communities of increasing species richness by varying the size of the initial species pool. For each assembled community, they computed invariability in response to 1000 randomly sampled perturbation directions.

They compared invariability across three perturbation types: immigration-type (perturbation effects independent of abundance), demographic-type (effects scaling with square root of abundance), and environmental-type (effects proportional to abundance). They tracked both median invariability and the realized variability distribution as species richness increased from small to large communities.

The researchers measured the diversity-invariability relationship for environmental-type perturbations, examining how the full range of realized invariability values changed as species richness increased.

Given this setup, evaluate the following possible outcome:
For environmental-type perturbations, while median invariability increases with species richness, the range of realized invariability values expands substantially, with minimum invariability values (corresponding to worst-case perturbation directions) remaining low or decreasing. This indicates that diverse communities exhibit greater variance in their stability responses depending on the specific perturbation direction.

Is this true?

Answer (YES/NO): NO